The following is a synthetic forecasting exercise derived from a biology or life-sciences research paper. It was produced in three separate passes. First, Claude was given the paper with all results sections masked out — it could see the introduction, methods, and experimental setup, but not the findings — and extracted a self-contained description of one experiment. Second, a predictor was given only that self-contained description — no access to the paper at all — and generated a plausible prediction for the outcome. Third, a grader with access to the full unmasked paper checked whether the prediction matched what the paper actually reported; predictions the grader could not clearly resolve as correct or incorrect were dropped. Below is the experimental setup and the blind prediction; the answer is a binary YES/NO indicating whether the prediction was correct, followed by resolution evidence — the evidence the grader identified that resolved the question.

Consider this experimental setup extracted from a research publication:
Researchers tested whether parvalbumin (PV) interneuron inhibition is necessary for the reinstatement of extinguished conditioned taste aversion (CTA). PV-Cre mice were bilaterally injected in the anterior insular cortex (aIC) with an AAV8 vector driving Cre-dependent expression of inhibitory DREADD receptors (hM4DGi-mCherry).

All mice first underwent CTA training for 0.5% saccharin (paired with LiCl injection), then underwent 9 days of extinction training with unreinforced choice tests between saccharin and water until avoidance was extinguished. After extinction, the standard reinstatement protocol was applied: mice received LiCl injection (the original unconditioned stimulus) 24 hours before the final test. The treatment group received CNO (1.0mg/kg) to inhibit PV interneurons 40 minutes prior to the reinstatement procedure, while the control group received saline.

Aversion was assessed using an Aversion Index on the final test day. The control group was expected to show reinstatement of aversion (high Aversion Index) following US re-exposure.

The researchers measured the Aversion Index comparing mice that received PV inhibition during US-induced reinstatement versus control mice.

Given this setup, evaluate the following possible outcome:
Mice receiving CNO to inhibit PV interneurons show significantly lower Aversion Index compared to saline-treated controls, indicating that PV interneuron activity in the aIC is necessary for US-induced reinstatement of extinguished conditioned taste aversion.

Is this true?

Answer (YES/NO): YES